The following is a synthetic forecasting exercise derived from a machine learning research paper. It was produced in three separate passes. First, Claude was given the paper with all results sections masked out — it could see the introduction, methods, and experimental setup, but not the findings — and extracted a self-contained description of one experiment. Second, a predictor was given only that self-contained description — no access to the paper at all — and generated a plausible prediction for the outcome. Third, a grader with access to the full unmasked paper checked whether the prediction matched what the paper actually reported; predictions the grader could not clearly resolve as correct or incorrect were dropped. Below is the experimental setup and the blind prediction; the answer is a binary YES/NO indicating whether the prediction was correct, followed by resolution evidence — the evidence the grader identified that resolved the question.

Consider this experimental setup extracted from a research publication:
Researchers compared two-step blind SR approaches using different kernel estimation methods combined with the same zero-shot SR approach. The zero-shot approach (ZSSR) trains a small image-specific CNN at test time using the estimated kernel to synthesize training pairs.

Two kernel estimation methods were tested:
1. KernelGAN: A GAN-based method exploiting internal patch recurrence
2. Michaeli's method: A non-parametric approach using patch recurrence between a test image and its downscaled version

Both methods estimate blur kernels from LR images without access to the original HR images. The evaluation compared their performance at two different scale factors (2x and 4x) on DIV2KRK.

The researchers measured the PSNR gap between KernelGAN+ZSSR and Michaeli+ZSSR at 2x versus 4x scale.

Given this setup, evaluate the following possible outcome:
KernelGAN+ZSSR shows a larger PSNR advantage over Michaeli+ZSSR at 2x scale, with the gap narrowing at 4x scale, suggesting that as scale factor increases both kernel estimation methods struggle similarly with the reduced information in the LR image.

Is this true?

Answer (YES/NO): YES